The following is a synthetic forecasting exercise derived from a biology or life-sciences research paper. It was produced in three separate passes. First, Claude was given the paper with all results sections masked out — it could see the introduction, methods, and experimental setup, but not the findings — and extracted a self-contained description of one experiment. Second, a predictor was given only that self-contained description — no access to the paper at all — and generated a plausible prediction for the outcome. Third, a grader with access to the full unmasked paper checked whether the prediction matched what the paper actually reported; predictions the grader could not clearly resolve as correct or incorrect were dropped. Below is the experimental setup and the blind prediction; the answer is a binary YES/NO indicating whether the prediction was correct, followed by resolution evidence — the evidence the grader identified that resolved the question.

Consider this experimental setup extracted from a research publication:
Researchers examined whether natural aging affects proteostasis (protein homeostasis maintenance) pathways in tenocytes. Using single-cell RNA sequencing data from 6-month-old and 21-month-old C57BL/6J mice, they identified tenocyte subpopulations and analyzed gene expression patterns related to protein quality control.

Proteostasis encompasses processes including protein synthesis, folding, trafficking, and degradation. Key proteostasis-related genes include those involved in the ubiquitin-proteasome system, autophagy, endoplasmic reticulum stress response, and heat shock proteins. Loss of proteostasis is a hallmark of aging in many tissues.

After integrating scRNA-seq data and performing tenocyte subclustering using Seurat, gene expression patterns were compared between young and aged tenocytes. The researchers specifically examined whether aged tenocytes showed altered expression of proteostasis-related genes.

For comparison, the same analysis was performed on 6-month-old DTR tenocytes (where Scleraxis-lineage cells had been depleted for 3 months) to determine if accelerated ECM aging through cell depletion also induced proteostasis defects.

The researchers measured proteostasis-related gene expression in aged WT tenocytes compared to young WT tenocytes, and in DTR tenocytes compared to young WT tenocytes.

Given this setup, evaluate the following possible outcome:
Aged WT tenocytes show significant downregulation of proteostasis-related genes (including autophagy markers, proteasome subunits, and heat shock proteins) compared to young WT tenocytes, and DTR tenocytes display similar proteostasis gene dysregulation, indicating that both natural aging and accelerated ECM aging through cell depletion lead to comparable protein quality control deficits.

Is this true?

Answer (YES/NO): NO